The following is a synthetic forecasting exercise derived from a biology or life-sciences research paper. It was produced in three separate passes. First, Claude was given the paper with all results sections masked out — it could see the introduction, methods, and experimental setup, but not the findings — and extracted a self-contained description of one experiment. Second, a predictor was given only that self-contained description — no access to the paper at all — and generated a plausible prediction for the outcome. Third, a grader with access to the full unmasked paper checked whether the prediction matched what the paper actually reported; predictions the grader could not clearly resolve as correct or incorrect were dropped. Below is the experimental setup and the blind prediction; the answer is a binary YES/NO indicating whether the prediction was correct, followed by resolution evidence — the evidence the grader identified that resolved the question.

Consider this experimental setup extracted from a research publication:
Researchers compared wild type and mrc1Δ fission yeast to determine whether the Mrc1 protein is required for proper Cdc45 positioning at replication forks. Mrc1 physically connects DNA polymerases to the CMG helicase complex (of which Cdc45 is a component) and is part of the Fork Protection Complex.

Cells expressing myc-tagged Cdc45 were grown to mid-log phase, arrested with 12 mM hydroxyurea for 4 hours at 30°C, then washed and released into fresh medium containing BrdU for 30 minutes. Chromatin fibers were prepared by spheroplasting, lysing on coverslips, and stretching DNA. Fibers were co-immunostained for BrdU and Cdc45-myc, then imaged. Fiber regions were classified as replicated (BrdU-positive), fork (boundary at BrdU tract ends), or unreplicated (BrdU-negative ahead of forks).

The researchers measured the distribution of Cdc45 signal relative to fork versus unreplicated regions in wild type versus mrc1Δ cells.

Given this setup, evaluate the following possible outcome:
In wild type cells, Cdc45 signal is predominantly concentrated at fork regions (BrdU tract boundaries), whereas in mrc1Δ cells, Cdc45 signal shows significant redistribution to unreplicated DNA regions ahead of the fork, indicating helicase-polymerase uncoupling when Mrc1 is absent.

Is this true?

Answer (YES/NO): NO